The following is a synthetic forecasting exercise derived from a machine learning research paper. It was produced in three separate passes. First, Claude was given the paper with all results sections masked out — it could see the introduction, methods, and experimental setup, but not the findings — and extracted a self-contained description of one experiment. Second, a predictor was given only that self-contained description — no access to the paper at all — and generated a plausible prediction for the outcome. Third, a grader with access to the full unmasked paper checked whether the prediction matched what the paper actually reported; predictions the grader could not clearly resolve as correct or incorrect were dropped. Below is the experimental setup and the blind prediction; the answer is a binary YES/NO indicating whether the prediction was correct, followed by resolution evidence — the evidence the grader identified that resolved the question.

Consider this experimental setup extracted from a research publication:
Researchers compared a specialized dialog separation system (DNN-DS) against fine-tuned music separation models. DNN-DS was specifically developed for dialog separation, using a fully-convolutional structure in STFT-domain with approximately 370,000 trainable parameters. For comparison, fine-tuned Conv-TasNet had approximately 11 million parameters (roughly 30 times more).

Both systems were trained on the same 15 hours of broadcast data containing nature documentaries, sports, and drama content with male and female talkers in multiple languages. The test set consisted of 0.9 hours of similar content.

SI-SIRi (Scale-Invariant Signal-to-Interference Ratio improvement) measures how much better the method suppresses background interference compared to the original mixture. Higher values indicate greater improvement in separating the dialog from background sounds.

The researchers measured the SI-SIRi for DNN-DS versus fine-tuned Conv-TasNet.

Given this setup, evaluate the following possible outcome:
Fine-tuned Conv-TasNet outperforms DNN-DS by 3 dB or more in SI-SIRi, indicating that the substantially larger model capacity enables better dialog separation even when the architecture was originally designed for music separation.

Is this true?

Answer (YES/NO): YES